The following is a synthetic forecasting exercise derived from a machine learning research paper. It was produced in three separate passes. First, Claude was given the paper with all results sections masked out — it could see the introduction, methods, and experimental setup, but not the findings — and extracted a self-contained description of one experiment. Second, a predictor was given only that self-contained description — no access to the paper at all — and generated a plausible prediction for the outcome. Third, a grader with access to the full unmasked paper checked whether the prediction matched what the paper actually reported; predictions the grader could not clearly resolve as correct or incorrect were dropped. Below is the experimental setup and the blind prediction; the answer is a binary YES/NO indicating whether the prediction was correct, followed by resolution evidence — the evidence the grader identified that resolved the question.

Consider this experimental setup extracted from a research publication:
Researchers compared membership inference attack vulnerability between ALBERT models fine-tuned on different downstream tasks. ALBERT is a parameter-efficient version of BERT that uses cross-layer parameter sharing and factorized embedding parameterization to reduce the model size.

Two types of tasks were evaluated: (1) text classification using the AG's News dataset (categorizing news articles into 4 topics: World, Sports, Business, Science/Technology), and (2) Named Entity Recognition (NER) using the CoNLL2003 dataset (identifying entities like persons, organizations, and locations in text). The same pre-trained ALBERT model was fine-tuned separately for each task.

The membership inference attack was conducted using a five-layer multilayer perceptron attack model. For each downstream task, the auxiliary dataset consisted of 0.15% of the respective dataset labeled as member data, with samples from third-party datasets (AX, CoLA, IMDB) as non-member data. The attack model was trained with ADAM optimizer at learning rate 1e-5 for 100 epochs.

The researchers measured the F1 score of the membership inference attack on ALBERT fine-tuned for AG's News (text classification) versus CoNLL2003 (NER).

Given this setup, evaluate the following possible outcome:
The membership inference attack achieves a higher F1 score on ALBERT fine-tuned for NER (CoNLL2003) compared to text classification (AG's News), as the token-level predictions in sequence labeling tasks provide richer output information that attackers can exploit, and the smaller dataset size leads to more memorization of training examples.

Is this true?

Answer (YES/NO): YES